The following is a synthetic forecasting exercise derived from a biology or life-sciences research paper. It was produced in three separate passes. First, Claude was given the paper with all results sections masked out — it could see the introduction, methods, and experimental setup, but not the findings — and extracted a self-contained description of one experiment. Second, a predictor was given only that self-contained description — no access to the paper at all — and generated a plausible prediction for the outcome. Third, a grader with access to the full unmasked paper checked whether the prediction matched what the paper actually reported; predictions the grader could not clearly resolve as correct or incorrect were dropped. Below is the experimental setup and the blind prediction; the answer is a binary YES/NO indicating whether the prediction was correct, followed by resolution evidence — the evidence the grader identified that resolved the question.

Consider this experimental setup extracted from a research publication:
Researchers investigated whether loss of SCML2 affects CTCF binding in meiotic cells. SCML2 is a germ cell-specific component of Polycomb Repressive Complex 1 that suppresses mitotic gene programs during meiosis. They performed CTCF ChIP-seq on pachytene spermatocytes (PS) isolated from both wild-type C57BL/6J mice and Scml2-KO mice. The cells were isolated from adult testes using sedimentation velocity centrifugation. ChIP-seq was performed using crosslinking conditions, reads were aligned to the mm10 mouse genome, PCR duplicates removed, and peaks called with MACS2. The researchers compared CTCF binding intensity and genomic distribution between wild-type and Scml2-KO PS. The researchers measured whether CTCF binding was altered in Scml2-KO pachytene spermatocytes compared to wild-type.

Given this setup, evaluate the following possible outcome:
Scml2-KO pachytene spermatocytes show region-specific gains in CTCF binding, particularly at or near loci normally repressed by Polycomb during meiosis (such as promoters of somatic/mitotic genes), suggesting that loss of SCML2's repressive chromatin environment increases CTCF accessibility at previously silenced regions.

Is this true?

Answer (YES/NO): NO